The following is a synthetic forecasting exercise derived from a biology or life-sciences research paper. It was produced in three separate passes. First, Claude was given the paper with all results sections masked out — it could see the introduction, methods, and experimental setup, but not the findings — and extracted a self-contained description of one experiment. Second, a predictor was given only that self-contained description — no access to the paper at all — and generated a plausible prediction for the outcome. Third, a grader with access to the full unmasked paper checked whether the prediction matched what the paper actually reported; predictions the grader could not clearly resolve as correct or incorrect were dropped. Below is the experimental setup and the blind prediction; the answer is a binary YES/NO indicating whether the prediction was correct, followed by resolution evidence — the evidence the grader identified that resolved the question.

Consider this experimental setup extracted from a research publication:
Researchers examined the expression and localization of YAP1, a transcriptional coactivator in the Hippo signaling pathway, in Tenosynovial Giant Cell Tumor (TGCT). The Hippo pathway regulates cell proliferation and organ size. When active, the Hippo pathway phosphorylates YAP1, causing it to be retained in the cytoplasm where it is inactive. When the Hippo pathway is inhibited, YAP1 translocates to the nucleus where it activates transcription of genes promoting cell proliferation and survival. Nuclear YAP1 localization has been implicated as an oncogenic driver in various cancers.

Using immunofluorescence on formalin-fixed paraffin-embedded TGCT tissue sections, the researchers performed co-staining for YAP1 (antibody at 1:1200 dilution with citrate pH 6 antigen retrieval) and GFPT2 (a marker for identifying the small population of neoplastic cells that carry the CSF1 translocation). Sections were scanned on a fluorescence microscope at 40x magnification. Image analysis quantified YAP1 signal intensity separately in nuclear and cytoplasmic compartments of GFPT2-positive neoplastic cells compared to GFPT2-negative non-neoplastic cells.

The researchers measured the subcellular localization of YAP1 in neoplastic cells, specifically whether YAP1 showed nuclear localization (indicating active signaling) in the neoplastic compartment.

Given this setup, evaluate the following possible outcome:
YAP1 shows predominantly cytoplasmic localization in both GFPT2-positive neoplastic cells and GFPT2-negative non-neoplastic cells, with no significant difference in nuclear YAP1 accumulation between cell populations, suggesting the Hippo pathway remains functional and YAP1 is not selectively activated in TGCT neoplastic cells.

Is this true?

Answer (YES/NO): NO